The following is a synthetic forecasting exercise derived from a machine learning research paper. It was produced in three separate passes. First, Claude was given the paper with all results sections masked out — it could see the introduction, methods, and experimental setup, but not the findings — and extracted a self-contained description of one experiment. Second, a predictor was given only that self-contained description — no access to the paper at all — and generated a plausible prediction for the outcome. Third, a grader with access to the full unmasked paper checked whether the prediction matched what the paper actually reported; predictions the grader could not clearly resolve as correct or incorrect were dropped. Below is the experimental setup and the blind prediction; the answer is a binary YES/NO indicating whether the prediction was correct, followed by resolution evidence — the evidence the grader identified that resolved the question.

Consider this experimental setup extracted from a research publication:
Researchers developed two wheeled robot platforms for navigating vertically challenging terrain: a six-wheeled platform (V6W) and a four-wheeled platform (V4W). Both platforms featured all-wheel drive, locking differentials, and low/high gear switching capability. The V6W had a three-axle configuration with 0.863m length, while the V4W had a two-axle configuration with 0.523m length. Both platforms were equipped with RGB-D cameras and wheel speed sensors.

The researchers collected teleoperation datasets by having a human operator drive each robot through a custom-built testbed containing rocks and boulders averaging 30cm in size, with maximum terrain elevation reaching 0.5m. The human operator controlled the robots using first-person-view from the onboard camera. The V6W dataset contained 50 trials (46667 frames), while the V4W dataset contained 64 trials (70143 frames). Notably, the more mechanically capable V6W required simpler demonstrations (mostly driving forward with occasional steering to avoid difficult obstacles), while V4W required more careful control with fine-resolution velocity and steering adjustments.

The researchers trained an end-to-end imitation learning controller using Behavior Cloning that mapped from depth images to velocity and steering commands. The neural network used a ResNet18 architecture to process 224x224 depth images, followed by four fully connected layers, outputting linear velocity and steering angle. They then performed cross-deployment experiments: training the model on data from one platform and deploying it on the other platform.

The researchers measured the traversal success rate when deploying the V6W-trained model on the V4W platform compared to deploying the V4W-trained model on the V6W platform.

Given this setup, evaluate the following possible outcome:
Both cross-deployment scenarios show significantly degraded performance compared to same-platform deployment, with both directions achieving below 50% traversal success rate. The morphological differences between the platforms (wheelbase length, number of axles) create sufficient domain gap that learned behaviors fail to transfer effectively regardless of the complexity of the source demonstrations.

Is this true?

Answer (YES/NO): NO